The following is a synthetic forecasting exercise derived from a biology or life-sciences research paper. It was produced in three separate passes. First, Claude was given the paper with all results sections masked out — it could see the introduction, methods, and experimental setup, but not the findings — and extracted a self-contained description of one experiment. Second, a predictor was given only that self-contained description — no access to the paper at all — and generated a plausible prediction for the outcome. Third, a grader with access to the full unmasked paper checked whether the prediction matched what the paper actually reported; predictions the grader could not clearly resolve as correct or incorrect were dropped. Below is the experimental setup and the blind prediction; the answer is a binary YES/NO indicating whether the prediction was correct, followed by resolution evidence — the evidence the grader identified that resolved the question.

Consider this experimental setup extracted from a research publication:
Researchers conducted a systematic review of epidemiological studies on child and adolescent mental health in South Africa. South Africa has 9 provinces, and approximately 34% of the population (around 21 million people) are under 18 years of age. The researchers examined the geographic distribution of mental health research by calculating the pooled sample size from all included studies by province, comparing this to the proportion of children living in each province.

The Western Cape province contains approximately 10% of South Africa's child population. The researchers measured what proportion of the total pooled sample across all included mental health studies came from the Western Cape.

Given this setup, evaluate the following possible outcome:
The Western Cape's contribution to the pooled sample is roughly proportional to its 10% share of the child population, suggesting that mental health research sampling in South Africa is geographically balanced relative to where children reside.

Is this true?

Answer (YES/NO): NO